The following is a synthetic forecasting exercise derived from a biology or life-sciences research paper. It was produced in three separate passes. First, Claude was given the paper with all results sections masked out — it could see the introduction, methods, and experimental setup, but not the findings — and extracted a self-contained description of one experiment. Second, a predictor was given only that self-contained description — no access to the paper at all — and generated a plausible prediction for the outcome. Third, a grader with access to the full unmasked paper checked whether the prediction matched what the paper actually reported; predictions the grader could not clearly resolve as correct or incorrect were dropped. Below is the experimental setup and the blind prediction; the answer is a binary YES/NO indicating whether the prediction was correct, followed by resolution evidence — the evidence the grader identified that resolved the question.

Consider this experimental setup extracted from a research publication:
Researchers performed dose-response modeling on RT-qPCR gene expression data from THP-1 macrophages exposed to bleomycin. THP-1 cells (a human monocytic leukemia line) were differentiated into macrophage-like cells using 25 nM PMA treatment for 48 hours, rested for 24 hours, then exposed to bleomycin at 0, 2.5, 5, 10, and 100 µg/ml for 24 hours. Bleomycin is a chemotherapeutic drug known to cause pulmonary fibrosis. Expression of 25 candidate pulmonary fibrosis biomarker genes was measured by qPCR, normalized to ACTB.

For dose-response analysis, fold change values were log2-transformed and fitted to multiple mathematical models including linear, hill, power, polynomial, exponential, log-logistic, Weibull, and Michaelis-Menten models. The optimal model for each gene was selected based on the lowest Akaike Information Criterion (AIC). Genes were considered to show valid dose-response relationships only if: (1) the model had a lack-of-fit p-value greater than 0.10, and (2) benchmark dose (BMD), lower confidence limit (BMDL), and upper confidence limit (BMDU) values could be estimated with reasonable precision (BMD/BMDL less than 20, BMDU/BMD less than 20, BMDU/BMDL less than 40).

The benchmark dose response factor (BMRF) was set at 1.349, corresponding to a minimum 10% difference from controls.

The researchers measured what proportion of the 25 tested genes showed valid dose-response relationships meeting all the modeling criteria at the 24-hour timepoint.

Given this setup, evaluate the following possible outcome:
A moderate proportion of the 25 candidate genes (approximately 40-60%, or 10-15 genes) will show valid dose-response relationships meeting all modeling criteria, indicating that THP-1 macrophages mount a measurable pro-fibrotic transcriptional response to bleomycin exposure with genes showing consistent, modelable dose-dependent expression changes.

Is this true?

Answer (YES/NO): NO